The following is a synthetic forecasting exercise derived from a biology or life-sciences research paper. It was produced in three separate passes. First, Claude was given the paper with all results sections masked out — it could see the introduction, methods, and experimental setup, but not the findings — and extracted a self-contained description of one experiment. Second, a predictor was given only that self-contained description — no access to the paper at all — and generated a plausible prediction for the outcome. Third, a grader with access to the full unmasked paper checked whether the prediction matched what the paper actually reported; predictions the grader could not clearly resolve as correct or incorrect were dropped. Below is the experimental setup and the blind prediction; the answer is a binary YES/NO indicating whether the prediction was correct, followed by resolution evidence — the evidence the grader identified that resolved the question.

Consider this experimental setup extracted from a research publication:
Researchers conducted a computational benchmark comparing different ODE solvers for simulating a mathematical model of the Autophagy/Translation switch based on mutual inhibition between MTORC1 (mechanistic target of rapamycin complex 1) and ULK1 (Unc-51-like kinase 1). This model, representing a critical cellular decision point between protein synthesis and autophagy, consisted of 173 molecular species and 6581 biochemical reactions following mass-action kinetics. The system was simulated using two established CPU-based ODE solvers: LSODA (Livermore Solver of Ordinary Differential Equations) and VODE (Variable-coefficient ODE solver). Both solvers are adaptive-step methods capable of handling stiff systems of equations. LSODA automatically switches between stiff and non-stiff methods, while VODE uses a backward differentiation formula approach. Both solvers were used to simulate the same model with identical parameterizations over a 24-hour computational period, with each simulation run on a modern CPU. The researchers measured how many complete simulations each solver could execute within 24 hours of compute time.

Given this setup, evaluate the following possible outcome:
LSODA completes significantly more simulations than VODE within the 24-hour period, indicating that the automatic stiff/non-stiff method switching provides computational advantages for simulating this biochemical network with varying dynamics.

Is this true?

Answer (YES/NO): YES